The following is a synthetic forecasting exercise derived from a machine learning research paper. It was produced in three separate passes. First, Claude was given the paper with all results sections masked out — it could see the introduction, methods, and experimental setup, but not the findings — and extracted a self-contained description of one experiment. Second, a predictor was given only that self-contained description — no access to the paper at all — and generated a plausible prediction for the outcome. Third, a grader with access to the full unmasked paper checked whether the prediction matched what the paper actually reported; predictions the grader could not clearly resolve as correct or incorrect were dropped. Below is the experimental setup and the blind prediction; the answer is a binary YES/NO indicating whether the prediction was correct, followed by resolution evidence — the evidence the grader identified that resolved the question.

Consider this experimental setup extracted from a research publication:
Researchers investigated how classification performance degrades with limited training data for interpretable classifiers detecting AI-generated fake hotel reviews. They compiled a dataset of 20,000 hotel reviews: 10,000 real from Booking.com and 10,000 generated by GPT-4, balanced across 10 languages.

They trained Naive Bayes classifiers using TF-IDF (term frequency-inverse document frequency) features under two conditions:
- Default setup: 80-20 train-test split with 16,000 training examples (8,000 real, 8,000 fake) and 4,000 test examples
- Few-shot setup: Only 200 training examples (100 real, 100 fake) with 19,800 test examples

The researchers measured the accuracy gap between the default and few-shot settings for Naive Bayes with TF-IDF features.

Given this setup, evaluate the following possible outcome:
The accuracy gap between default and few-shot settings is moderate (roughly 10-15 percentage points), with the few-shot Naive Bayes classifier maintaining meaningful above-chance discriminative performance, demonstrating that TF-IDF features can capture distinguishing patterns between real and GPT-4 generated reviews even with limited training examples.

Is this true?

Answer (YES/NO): NO